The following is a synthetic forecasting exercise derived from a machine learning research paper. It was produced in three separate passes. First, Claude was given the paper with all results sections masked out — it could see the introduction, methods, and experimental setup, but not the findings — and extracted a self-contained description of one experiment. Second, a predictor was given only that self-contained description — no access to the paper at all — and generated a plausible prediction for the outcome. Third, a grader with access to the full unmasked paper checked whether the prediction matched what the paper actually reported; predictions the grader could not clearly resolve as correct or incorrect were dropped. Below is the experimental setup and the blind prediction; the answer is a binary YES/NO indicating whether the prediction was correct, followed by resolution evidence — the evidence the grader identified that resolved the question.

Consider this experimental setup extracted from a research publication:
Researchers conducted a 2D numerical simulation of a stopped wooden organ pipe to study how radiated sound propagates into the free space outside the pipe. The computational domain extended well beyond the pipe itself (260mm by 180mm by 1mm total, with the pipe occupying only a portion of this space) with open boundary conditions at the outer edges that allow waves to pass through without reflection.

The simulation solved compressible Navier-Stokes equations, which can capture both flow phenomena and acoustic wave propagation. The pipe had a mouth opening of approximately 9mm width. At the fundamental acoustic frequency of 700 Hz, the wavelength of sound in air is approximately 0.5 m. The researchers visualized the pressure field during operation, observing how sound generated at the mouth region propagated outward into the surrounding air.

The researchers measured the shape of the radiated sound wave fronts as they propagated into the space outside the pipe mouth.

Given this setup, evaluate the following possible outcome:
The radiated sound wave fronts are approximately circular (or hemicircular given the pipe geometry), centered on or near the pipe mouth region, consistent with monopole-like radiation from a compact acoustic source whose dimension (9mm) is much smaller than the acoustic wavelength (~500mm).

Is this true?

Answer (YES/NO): YES